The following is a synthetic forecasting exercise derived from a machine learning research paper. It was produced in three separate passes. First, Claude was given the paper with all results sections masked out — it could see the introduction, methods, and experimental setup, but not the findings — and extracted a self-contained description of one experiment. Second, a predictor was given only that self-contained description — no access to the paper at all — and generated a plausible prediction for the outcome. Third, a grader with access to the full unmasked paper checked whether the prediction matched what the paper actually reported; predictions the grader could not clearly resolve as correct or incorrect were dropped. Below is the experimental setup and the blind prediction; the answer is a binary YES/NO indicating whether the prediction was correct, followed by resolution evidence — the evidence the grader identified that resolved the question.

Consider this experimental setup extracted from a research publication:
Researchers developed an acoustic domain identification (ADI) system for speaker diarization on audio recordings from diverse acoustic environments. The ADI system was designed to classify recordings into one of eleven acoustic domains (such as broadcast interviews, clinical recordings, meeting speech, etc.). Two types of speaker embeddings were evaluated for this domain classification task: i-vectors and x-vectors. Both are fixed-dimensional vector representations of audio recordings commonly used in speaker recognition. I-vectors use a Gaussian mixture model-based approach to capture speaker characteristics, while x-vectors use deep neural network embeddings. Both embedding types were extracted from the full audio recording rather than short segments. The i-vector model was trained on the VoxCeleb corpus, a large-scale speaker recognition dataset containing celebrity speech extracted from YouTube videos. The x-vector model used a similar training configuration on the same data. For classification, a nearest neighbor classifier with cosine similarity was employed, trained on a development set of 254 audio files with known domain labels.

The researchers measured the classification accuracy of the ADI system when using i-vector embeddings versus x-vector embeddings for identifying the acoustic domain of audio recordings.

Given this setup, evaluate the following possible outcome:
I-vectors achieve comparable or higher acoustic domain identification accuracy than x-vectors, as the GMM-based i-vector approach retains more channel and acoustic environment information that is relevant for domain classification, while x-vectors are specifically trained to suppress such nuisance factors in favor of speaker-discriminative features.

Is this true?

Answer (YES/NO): YES